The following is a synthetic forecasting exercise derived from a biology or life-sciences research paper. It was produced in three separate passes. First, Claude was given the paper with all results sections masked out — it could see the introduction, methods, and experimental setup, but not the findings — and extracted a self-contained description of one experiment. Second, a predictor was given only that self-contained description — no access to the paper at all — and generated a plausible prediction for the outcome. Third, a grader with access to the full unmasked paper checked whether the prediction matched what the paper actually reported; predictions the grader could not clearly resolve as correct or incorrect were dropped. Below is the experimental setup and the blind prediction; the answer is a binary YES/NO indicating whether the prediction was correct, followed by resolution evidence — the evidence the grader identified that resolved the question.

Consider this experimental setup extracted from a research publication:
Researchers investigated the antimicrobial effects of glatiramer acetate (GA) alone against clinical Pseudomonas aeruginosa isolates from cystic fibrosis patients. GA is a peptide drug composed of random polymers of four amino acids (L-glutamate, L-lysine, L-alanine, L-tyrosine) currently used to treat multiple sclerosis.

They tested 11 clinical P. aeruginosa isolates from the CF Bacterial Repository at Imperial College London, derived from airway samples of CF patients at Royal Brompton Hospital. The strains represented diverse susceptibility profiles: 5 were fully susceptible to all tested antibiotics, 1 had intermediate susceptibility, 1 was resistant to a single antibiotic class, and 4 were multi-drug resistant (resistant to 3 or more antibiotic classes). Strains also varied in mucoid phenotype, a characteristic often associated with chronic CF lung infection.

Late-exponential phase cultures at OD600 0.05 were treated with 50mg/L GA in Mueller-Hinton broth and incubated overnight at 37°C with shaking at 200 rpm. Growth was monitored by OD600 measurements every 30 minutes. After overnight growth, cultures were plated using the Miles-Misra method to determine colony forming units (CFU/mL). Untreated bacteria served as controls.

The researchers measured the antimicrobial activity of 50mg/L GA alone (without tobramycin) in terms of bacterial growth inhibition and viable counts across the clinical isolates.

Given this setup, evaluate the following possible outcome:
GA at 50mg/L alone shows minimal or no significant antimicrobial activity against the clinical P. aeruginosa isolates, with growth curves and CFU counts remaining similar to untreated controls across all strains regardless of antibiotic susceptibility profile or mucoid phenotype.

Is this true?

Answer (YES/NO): YES